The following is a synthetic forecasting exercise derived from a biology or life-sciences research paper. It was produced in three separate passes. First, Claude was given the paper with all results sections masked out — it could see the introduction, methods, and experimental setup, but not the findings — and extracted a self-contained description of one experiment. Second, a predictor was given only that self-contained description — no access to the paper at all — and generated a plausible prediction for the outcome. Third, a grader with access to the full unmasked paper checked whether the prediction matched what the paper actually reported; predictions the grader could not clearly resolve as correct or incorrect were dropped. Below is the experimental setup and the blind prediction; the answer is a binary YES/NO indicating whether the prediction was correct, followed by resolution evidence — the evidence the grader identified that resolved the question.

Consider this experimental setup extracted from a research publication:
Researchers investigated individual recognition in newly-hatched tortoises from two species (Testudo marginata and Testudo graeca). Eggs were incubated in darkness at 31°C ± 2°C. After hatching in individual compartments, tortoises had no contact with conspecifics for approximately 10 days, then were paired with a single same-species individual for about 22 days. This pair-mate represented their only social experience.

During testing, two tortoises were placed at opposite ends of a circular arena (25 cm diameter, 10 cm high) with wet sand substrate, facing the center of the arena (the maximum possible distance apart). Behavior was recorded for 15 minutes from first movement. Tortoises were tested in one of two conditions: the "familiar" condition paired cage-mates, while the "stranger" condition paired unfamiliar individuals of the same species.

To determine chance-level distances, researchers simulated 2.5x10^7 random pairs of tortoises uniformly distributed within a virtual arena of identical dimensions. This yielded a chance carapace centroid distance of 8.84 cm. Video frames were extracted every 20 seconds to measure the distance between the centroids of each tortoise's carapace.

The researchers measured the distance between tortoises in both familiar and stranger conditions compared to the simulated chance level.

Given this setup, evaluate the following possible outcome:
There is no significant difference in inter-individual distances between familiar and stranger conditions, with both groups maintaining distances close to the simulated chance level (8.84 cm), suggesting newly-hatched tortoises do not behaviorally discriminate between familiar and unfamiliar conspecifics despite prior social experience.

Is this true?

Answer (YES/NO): NO